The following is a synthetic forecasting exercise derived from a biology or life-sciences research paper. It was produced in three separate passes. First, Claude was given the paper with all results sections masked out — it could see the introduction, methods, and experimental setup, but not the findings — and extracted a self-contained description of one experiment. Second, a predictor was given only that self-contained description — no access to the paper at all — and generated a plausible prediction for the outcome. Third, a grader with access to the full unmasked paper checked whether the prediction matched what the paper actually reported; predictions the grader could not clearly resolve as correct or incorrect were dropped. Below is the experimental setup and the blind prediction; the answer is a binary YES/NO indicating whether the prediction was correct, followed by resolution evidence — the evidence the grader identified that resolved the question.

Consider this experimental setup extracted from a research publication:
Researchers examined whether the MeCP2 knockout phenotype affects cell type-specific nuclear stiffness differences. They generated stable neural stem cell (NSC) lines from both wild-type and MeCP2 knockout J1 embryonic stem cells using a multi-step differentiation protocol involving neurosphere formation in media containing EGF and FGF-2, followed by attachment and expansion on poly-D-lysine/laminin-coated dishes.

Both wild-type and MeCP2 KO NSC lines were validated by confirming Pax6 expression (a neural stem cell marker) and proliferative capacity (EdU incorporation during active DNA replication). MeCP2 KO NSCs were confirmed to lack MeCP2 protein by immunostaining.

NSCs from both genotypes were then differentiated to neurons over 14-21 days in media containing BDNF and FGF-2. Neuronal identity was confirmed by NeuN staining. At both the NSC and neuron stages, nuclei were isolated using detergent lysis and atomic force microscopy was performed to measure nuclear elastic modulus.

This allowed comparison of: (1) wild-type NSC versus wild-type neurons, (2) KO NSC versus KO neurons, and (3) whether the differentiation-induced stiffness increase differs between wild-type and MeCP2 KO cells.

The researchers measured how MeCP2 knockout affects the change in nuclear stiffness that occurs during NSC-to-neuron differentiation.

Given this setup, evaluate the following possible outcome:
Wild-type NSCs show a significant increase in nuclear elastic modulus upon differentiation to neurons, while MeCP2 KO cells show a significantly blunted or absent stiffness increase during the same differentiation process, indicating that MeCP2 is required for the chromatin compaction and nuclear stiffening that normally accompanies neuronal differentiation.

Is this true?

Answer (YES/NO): NO